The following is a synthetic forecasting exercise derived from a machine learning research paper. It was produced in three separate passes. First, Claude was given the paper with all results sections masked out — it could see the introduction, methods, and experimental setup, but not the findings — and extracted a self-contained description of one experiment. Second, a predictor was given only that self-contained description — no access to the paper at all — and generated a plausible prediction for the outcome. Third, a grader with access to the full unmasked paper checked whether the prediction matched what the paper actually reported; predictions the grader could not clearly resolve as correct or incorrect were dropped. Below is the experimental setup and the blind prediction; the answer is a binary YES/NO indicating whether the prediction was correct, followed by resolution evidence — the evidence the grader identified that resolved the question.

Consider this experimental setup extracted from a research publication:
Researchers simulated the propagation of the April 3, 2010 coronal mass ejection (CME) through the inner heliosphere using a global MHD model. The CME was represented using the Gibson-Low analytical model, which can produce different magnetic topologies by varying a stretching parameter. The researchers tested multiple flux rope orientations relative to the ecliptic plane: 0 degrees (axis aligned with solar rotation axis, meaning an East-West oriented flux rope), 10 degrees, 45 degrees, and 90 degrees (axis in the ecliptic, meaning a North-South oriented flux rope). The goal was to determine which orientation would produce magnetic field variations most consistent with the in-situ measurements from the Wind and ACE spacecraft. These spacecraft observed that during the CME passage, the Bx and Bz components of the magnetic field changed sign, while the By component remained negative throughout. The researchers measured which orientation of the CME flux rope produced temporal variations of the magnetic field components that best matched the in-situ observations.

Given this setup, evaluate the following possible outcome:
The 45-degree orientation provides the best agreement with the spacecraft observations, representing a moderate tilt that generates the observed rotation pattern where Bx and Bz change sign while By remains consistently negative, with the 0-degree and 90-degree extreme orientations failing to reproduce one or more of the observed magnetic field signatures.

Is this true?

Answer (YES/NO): NO